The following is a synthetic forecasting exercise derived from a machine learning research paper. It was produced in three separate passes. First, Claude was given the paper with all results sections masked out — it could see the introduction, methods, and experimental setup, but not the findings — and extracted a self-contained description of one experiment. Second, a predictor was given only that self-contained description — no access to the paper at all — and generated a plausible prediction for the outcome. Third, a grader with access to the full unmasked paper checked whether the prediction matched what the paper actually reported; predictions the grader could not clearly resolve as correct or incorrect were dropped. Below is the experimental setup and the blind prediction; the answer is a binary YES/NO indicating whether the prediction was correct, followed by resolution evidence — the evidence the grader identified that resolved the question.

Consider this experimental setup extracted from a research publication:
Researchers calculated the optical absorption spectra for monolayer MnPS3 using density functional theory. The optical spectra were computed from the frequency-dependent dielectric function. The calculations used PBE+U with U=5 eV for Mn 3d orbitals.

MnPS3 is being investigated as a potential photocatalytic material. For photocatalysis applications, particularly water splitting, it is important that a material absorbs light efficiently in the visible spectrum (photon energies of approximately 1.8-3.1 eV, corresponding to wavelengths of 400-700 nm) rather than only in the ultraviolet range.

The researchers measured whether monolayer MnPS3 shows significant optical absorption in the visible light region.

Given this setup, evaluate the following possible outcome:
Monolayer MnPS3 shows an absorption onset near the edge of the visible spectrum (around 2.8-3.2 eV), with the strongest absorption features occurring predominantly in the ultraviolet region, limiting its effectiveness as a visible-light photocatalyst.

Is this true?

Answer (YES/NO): NO